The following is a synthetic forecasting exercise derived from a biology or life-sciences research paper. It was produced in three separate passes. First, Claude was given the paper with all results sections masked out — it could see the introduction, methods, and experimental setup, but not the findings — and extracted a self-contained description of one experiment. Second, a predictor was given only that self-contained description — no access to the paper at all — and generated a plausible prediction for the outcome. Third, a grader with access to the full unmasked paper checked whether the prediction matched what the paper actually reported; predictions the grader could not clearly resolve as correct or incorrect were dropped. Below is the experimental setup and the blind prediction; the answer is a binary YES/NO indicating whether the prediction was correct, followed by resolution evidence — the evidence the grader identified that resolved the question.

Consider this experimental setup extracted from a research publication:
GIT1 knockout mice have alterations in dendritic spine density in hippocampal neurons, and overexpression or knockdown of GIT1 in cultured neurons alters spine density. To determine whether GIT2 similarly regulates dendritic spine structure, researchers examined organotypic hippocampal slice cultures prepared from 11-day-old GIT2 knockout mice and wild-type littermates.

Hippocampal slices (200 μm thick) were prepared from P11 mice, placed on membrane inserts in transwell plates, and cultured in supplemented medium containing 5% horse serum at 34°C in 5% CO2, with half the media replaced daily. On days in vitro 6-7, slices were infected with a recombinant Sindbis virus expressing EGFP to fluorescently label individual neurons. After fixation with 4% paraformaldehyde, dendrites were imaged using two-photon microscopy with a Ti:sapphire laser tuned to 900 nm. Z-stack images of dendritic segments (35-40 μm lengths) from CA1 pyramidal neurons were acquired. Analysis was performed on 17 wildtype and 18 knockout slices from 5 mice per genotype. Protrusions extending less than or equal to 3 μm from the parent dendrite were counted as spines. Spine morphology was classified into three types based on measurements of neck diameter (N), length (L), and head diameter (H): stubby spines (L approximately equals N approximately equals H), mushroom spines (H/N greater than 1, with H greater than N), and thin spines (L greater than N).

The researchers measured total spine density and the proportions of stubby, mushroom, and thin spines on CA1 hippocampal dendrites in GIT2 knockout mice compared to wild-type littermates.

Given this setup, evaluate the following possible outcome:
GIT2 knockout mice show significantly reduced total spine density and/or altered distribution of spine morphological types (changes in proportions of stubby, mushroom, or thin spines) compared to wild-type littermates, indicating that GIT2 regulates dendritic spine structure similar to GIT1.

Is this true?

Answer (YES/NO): YES